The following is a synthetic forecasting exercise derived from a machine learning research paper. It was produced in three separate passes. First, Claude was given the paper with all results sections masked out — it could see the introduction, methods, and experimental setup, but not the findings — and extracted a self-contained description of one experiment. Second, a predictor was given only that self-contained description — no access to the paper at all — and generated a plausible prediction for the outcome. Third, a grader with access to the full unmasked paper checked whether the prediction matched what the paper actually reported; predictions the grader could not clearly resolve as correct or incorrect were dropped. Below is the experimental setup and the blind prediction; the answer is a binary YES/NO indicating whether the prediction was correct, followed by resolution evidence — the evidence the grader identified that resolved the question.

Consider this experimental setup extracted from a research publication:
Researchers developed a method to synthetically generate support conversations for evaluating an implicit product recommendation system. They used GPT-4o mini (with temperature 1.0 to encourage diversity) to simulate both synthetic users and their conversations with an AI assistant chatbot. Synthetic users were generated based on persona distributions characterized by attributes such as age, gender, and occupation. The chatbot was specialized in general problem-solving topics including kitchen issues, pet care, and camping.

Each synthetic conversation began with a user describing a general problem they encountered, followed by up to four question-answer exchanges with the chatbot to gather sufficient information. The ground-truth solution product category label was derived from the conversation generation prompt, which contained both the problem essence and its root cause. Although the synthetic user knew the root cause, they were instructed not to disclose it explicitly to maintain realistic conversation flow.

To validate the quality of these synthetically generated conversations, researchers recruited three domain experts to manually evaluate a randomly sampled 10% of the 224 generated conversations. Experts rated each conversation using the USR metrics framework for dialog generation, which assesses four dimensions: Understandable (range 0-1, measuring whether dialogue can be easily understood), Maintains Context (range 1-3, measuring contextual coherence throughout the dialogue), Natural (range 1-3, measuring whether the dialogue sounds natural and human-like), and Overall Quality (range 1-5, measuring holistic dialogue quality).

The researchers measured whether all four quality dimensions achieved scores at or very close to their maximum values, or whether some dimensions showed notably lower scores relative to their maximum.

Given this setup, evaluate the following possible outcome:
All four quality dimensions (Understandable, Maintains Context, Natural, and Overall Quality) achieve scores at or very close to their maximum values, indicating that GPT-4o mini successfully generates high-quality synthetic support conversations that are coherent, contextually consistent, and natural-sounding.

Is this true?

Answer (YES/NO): NO